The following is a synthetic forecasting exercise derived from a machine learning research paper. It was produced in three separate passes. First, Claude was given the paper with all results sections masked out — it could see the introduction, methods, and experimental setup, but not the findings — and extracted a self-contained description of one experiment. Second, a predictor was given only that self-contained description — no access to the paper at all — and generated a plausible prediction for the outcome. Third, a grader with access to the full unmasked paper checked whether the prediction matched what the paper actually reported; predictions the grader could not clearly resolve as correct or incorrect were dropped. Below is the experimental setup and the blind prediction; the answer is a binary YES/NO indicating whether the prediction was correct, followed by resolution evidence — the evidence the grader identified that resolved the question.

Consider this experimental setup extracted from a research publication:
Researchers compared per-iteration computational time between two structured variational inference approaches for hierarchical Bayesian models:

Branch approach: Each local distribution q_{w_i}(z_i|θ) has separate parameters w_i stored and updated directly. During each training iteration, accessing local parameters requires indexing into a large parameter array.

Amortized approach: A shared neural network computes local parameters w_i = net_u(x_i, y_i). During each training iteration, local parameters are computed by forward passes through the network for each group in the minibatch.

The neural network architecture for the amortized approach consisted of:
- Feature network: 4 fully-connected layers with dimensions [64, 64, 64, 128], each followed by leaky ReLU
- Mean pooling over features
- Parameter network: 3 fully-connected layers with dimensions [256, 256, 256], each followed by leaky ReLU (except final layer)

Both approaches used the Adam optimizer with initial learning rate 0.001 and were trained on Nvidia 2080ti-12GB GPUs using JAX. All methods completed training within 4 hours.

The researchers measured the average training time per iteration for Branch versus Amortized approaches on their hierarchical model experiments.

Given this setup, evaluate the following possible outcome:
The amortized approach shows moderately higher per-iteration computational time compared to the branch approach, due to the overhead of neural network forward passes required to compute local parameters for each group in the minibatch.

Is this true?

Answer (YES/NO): NO